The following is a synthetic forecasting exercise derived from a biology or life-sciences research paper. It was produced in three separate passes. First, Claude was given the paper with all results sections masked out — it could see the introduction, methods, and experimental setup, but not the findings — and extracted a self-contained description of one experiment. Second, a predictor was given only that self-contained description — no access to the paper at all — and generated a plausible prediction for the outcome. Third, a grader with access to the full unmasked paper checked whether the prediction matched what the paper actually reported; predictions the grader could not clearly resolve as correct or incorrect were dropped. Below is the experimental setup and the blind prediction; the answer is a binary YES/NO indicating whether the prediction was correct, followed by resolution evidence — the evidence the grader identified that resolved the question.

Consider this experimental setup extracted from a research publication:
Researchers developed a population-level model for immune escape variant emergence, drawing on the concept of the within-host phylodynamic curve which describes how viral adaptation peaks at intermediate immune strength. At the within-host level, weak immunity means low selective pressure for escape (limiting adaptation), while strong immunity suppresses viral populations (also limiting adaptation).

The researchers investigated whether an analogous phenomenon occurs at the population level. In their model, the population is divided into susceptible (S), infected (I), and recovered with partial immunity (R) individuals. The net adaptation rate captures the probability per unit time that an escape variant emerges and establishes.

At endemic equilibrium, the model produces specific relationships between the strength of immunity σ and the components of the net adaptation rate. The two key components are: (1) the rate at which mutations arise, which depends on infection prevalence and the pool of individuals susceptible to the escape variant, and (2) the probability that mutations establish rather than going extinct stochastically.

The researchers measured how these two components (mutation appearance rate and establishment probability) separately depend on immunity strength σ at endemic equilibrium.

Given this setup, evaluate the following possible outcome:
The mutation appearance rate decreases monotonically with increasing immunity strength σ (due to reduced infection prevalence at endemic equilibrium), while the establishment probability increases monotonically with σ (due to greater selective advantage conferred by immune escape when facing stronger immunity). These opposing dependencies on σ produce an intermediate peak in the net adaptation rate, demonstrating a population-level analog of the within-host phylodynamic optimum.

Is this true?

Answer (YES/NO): YES